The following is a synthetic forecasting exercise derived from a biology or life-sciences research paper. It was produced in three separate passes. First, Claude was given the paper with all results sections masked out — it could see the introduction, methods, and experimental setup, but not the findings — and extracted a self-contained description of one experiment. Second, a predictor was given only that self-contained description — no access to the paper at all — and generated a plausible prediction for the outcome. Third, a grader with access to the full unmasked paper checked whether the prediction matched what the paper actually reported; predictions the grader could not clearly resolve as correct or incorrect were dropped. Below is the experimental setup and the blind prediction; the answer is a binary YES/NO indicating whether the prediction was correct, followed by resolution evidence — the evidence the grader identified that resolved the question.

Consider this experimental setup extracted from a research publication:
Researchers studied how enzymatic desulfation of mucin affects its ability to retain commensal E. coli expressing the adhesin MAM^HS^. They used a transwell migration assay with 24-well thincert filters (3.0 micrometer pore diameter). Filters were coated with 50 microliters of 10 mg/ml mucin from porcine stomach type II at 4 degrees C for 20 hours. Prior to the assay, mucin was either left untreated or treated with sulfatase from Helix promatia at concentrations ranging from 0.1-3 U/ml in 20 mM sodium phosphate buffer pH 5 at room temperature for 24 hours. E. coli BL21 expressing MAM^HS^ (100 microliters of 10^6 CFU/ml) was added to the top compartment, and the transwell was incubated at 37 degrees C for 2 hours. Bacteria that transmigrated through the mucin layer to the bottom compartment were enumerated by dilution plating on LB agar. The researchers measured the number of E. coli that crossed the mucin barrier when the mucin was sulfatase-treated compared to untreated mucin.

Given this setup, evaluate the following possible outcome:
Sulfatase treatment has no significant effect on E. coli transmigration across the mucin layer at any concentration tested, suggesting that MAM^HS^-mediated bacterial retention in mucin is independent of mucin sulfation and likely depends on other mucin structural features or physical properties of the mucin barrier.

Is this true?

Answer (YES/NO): NO